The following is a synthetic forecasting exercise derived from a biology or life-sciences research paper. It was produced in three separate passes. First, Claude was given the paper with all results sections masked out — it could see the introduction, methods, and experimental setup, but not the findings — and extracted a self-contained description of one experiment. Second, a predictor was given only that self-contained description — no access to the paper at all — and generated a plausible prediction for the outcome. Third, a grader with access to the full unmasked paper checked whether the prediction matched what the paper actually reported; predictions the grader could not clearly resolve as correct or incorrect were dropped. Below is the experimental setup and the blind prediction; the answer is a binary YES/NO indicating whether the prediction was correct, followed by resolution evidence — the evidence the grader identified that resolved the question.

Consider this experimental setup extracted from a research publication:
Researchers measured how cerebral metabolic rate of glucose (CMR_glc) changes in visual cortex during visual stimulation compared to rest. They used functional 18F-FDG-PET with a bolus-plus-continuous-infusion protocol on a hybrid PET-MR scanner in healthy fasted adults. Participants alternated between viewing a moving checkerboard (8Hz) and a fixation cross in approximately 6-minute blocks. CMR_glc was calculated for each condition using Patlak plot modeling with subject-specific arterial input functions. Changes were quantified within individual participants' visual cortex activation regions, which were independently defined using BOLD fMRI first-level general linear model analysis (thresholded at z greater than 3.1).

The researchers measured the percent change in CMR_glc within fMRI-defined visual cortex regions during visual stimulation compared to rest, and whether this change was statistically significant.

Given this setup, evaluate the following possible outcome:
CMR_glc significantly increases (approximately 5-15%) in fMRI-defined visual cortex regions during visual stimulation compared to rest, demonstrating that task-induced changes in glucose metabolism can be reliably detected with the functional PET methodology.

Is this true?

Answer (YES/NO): NO